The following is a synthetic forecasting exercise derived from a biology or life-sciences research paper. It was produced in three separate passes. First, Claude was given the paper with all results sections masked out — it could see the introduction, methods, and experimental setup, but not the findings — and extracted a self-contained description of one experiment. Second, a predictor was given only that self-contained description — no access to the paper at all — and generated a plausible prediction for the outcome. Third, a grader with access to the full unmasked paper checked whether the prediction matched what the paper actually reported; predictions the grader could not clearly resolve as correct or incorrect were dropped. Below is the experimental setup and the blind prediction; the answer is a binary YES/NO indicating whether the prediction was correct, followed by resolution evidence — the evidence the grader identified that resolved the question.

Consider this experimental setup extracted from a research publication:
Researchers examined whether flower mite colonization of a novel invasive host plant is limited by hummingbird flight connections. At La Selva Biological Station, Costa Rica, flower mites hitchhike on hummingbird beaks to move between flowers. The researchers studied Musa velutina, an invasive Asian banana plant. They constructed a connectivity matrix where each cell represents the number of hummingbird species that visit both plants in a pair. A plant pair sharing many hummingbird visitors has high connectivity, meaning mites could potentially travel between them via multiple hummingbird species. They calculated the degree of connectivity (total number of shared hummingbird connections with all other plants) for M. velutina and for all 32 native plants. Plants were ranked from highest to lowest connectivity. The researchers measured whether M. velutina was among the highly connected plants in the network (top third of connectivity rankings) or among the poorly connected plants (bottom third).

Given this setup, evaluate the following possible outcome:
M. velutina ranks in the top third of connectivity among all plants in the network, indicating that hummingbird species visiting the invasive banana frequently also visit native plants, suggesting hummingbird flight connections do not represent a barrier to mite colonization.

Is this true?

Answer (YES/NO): YES